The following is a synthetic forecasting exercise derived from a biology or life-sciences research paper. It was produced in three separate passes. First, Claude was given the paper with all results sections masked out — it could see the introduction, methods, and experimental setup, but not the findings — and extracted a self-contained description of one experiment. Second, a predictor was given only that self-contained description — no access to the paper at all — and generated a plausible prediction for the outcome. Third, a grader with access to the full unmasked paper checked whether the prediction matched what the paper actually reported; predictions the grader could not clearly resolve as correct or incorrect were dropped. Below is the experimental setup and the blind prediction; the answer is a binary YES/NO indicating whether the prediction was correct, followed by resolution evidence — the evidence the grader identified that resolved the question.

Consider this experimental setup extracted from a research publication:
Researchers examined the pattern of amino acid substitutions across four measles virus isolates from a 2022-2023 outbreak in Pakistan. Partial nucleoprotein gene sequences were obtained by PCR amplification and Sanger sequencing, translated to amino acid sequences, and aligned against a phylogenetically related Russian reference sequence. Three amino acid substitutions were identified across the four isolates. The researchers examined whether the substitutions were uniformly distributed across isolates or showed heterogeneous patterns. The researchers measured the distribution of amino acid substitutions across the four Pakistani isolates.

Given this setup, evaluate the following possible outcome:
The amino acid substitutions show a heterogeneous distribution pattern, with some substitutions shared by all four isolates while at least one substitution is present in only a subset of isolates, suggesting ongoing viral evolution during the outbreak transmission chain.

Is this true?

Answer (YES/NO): NO